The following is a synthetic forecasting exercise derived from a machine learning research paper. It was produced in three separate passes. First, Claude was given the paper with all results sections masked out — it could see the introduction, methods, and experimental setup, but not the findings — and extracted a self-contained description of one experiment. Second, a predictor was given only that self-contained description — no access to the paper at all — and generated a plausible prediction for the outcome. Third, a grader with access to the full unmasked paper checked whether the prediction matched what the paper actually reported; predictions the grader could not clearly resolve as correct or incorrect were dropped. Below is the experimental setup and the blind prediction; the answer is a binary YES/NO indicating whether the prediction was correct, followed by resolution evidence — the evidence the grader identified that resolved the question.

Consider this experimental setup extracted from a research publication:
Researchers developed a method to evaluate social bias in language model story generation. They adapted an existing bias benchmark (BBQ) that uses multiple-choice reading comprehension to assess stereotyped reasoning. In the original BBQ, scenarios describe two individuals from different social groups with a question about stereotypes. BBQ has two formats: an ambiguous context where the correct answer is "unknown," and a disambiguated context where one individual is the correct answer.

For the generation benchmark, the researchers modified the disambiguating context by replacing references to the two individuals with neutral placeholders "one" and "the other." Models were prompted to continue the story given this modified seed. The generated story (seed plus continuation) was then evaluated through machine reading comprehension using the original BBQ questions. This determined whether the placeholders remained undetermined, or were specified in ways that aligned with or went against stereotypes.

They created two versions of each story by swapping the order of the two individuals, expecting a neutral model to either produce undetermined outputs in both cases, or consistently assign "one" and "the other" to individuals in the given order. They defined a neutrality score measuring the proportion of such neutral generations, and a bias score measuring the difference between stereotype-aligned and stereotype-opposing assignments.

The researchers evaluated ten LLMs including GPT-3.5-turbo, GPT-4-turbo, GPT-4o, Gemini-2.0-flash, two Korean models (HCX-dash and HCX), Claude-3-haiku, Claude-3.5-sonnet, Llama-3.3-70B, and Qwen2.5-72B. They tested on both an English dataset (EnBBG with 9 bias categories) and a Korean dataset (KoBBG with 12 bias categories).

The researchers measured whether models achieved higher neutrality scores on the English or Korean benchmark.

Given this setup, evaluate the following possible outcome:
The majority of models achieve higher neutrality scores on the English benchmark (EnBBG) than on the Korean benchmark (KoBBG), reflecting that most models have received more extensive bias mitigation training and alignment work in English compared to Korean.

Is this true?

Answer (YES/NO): YES